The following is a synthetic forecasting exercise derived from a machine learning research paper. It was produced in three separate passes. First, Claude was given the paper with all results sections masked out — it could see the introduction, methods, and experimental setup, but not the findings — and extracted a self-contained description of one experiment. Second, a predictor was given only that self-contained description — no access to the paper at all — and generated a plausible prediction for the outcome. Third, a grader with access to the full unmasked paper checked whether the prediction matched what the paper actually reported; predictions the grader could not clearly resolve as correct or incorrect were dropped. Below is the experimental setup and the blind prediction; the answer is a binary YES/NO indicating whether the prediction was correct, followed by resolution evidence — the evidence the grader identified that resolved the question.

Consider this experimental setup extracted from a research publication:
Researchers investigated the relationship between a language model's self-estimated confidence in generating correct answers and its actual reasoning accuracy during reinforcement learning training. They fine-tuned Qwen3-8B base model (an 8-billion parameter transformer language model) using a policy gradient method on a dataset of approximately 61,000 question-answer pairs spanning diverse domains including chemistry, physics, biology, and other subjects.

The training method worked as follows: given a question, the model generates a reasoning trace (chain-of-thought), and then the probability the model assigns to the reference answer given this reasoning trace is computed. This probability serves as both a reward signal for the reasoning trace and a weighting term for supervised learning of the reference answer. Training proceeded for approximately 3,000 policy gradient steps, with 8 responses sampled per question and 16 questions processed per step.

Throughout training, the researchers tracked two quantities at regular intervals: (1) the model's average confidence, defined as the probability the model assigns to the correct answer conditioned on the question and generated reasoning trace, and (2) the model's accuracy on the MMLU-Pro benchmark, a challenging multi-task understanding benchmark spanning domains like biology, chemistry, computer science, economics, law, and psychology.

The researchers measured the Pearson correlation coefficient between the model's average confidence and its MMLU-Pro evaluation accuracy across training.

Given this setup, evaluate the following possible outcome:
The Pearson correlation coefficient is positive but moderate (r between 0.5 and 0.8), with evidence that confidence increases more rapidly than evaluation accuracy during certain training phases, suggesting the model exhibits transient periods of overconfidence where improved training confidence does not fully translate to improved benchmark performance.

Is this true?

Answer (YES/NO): NO